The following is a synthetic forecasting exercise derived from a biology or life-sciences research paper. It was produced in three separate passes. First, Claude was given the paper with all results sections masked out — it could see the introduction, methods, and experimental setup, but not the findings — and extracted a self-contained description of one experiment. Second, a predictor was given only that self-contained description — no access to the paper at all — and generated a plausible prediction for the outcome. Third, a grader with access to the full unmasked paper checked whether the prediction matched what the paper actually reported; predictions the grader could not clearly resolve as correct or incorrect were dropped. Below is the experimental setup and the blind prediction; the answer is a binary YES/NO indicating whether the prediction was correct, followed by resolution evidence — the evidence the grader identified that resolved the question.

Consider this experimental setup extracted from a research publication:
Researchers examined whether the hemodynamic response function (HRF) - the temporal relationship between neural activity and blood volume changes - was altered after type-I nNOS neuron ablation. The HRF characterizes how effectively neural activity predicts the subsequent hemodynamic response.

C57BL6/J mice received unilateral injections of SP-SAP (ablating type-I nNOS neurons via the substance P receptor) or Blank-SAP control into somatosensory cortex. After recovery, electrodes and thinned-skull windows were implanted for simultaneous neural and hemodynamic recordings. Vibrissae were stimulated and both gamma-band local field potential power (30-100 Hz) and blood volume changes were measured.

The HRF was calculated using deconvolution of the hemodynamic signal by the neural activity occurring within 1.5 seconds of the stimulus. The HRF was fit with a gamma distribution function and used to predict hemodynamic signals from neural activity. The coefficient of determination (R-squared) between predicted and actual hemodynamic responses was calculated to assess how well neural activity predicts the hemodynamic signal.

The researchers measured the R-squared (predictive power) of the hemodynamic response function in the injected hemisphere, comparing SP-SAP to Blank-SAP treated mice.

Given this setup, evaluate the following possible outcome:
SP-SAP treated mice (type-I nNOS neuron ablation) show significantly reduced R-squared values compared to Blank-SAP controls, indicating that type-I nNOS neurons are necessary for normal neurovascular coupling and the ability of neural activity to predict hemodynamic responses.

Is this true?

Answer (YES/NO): NO